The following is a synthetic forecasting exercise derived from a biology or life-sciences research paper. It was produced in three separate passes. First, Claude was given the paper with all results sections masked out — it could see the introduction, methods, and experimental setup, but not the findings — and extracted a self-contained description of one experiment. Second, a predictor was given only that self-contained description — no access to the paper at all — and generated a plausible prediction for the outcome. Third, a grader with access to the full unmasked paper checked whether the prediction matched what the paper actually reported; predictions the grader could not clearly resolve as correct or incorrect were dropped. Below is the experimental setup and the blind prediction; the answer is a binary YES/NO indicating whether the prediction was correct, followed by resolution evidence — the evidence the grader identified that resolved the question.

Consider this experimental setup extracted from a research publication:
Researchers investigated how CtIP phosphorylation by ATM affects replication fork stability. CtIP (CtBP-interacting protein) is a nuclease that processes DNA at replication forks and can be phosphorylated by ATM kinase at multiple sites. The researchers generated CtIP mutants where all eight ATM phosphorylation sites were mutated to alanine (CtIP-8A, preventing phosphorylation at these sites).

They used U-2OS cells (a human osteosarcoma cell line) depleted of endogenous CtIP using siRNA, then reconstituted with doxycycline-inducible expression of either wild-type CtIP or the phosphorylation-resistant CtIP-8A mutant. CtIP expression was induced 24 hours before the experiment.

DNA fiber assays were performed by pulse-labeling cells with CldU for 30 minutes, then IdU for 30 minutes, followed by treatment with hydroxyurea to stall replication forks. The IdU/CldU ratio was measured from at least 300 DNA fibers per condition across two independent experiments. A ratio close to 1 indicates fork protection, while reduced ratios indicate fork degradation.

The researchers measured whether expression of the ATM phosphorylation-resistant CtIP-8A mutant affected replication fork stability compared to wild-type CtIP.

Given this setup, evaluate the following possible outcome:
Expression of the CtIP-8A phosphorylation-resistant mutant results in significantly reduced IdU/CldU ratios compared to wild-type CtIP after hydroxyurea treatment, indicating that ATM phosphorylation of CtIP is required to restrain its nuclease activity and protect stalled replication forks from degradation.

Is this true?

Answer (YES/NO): NO